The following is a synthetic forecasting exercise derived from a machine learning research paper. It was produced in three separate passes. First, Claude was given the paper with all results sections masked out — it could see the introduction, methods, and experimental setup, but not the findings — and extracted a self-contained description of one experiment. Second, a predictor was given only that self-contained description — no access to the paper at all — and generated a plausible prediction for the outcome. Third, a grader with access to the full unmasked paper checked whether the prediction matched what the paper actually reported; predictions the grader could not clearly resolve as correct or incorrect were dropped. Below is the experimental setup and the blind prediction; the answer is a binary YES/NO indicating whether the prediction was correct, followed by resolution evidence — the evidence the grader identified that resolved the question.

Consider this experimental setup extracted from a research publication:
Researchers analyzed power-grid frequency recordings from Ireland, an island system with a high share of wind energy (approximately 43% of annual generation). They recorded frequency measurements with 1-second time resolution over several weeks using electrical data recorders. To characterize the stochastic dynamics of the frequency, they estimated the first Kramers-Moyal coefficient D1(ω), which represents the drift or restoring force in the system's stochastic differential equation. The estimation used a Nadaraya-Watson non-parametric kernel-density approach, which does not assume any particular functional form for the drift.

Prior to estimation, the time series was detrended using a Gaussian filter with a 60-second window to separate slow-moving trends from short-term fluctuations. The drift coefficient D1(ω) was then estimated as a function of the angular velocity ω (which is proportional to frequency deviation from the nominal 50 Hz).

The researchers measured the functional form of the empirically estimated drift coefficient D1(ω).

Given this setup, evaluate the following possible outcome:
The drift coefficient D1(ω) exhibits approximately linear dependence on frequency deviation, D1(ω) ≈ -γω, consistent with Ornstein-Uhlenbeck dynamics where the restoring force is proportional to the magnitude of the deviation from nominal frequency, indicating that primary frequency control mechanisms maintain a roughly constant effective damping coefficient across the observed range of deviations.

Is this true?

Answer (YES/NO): NO